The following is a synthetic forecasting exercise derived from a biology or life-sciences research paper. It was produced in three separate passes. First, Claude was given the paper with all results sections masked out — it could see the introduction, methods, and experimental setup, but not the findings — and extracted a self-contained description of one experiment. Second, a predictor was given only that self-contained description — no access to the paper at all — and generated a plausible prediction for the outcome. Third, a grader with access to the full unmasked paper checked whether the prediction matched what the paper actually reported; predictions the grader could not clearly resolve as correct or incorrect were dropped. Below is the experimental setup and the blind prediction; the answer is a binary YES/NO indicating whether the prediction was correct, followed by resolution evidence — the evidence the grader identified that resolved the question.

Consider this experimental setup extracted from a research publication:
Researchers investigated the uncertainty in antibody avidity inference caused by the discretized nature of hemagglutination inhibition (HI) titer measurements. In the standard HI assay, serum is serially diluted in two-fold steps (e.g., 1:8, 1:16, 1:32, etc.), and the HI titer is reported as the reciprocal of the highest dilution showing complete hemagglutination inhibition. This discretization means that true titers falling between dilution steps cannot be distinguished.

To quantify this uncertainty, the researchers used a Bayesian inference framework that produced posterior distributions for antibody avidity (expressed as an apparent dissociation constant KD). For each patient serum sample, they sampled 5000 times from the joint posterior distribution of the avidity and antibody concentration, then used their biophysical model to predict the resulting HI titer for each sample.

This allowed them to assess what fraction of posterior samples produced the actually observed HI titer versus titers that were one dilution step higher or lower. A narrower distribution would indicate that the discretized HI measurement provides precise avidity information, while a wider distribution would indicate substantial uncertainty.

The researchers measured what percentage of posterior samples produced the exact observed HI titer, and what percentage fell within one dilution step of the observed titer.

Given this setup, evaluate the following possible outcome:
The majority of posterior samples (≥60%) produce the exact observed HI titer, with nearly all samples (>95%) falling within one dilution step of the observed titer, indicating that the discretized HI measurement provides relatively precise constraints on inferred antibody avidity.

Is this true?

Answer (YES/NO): NO